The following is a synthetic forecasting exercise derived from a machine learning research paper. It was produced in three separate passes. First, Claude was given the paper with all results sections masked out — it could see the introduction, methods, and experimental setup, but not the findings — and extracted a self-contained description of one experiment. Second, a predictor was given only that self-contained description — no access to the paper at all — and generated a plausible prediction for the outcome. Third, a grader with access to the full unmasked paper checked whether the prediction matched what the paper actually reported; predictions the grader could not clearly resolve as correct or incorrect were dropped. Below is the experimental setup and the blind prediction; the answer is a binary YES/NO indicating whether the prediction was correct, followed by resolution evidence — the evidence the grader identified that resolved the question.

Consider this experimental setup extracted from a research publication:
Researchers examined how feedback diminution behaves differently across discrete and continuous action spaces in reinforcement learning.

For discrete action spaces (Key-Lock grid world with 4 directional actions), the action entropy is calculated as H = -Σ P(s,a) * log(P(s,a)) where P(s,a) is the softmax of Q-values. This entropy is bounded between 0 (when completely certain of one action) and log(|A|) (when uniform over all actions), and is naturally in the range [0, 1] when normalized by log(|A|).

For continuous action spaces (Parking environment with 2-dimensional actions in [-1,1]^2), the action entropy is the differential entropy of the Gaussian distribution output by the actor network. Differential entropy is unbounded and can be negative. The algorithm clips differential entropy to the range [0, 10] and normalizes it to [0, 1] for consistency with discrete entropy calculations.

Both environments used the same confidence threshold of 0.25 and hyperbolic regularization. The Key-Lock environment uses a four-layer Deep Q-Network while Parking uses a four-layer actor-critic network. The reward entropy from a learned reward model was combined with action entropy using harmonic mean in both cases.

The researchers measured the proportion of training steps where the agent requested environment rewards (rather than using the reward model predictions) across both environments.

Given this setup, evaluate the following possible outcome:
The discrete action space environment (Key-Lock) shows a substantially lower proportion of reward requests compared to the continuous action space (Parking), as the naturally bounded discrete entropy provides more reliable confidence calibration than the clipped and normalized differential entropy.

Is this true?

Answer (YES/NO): NO